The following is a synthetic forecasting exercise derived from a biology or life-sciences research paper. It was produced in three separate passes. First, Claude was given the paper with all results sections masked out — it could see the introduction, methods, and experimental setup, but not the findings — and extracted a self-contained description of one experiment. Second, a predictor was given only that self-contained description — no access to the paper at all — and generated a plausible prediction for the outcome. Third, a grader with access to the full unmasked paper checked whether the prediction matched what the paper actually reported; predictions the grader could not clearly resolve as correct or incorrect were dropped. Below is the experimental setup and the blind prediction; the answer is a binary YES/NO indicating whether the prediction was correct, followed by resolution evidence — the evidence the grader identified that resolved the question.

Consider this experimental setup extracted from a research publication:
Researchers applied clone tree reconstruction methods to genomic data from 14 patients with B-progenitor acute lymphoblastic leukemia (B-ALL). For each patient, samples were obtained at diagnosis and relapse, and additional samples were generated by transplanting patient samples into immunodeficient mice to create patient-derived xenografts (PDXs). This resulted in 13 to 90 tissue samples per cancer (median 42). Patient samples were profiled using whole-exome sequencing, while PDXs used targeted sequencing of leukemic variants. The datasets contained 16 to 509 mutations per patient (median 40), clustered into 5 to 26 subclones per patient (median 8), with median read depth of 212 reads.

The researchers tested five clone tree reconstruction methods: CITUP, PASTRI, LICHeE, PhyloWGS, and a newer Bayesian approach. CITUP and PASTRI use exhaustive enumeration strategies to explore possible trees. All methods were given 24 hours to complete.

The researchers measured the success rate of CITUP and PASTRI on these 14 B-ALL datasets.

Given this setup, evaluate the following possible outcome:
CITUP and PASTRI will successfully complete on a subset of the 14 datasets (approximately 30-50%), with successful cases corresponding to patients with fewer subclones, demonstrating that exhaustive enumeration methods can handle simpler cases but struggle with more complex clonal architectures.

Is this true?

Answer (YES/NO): NO